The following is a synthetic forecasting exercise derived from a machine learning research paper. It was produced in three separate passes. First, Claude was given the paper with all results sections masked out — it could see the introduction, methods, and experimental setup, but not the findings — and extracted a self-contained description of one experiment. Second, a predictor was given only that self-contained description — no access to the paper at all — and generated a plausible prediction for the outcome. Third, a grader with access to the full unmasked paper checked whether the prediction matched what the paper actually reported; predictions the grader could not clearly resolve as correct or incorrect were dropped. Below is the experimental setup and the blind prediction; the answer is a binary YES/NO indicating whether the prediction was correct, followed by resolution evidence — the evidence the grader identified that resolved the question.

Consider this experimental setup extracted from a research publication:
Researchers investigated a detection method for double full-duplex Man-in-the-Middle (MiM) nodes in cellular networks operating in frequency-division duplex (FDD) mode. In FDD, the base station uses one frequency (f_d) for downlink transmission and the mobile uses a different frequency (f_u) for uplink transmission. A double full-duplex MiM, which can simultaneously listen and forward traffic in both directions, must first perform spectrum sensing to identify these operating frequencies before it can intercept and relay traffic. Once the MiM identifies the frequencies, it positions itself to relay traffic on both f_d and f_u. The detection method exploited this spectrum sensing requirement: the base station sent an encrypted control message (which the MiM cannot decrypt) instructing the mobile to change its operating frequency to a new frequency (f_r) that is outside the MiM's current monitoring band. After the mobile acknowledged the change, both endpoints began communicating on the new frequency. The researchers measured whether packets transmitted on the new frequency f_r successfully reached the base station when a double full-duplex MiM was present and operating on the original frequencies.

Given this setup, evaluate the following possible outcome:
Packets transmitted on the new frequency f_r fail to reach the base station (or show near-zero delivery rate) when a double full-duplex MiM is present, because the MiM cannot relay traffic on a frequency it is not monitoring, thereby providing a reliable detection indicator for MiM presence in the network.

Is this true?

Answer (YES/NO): YES